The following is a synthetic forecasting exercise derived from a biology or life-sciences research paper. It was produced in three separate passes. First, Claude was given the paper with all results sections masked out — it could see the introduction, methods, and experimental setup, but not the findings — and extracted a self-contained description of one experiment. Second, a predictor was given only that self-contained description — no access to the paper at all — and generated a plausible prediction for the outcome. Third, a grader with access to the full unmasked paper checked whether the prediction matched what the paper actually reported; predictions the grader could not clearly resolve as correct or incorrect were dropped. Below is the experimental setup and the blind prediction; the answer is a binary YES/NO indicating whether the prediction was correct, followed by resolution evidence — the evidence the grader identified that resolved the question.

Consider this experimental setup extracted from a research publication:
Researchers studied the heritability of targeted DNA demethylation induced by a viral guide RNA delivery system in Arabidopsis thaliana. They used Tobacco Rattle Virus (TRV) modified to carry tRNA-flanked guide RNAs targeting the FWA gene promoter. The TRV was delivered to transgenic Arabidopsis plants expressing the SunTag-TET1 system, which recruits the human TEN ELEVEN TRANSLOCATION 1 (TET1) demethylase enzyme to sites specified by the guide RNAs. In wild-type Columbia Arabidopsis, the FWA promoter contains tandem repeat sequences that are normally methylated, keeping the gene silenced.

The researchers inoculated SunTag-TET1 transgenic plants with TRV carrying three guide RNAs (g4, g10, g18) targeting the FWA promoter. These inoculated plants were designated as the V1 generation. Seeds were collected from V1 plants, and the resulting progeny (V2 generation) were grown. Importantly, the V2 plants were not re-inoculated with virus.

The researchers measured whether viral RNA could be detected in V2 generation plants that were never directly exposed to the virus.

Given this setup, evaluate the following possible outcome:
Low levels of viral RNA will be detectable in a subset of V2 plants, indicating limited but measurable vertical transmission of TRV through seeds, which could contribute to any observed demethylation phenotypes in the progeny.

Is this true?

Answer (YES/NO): NO